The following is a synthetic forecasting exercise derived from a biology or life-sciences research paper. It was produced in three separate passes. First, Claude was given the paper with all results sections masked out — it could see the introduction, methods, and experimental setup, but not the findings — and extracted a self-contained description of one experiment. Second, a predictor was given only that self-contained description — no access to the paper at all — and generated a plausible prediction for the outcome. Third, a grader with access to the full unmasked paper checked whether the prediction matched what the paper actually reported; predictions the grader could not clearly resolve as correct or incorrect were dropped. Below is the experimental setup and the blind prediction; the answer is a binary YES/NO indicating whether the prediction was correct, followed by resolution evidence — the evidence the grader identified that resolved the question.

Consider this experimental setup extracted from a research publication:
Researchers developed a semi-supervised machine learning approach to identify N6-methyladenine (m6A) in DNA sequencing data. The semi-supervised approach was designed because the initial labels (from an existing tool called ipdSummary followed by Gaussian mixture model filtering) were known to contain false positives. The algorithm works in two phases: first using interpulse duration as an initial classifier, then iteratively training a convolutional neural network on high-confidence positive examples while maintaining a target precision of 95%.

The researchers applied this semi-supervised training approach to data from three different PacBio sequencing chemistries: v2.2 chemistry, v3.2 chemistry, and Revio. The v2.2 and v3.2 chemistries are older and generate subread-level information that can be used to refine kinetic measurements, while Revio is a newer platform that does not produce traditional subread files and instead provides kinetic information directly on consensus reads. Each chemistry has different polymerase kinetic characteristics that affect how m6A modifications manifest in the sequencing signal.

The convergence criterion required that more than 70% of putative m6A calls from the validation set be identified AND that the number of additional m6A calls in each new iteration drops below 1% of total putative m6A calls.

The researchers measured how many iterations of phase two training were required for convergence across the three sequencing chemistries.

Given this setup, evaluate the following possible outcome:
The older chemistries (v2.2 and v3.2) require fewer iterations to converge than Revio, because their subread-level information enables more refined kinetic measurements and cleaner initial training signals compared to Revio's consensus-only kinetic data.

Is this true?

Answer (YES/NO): NO